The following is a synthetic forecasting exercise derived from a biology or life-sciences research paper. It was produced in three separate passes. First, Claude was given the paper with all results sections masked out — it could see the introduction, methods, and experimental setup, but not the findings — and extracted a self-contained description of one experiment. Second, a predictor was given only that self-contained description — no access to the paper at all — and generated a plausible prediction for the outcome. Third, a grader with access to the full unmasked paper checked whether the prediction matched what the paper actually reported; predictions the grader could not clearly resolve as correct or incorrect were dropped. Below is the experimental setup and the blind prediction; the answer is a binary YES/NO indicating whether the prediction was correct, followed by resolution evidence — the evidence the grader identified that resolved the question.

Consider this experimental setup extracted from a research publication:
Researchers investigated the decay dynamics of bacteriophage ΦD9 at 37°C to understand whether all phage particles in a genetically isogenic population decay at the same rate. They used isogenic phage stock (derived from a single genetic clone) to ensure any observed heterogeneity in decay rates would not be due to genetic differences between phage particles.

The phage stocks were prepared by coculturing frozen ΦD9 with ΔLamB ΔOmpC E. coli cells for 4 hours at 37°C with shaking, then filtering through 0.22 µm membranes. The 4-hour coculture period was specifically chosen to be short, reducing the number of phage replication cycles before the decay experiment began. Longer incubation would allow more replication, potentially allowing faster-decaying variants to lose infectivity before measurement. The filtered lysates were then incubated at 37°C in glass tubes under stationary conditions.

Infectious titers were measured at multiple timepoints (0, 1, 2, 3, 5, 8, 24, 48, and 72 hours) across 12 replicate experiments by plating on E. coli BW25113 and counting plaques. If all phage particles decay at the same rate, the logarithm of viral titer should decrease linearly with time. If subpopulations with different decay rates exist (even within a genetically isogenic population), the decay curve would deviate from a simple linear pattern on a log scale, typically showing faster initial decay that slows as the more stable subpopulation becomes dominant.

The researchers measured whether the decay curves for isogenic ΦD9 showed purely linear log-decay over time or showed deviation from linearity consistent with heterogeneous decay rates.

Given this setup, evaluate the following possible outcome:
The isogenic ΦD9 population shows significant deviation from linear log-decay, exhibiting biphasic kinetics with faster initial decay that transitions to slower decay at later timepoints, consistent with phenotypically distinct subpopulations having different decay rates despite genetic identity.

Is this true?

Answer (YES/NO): YES